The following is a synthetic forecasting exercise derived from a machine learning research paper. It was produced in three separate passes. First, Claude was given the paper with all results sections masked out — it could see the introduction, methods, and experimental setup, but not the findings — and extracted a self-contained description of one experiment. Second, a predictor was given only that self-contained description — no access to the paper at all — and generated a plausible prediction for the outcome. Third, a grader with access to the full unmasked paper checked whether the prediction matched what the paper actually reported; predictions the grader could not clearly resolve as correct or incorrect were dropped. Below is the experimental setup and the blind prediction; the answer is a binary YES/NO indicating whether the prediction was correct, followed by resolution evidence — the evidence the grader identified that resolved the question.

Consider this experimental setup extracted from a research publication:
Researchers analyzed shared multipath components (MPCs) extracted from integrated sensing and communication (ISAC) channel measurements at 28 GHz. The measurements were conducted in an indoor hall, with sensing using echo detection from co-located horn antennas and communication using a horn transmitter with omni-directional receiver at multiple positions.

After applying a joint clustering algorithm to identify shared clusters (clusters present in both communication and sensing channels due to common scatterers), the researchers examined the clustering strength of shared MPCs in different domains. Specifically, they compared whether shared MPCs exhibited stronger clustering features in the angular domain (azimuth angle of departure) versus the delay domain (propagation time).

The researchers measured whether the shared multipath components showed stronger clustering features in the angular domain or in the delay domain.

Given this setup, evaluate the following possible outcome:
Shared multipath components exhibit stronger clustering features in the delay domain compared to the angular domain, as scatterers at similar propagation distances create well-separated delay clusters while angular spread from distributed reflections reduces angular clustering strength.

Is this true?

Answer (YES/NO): NO